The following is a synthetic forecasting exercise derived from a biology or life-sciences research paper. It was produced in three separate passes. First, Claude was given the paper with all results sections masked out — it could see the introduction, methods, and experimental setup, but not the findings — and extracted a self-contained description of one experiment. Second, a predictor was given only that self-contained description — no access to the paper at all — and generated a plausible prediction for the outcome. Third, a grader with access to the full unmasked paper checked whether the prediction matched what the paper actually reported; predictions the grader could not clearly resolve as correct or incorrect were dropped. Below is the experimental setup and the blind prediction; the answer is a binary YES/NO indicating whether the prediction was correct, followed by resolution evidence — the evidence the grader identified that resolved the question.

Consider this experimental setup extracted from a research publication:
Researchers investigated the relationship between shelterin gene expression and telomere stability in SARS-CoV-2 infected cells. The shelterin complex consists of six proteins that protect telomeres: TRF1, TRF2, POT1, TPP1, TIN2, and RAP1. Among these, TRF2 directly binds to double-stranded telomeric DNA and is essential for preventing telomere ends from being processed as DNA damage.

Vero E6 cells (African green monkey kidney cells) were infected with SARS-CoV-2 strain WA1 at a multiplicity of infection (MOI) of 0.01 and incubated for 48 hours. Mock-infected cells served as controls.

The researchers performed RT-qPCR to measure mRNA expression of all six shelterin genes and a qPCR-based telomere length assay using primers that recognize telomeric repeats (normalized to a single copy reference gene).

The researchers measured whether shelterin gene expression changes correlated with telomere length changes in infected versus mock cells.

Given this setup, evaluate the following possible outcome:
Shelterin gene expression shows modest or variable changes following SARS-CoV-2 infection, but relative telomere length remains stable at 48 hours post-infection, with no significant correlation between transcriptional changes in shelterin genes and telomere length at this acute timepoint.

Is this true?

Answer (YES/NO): NO